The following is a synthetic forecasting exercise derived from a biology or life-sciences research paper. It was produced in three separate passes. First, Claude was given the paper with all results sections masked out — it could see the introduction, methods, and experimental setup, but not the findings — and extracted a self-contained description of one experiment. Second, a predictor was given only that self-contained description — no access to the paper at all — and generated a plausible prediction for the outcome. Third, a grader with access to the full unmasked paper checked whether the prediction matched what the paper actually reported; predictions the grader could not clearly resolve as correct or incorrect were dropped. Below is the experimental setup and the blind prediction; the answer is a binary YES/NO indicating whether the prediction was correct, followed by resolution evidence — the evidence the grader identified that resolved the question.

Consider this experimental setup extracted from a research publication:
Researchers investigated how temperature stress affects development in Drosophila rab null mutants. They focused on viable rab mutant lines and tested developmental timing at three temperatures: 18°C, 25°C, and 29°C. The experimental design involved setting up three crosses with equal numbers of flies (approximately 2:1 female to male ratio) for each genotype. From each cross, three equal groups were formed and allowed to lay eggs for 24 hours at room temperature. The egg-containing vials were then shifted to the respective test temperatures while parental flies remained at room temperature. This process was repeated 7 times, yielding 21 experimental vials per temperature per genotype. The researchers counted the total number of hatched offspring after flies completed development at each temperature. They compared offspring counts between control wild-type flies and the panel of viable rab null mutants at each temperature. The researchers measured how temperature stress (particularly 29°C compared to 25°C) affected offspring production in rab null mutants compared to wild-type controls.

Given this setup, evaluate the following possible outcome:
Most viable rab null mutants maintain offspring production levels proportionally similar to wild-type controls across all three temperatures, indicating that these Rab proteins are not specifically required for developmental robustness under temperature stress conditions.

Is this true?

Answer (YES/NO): NO